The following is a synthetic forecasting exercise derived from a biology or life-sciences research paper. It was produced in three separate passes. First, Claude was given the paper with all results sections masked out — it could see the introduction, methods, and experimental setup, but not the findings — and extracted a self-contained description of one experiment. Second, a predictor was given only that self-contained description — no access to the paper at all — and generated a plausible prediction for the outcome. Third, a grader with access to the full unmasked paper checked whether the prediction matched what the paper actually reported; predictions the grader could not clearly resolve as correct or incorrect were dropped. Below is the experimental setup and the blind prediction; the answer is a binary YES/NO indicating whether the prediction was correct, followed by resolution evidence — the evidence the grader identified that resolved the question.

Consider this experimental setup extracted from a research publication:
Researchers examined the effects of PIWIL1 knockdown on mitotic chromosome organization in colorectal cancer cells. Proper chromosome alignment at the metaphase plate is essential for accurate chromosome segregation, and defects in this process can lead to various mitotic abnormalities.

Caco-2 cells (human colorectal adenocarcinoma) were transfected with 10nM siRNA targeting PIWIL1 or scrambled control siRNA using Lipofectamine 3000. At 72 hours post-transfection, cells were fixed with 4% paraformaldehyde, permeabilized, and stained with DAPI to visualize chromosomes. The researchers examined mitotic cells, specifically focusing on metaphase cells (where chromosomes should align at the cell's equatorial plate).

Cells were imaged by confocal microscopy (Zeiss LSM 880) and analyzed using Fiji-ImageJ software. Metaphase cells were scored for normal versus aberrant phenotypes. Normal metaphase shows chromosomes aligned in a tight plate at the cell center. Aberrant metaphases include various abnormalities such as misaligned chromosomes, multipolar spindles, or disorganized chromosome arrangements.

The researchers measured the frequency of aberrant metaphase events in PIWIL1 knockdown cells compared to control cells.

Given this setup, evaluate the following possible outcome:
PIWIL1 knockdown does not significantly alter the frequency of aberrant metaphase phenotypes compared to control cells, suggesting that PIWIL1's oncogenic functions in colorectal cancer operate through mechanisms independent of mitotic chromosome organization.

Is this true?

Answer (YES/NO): NO